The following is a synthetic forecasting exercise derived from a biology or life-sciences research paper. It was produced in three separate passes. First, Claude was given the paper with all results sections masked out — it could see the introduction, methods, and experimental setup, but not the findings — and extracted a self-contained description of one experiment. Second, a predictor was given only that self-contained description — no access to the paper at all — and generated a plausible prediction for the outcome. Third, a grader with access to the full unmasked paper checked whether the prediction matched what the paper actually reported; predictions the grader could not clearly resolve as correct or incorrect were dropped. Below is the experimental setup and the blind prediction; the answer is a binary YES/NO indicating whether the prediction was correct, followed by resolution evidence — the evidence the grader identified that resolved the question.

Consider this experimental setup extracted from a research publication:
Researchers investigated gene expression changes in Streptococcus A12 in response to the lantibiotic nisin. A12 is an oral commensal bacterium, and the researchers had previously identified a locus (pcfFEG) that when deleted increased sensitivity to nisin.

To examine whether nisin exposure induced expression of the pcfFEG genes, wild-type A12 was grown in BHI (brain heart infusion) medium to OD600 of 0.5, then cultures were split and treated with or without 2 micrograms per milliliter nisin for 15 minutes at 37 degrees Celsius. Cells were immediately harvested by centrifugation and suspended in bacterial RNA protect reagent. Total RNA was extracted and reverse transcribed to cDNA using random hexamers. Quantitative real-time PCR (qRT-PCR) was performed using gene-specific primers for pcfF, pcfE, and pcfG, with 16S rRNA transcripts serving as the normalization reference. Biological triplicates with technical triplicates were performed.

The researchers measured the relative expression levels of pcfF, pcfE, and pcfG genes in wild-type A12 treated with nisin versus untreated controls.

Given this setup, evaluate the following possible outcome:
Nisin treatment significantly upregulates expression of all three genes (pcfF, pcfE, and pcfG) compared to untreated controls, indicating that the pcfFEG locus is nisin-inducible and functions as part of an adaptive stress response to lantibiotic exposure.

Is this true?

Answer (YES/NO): YES